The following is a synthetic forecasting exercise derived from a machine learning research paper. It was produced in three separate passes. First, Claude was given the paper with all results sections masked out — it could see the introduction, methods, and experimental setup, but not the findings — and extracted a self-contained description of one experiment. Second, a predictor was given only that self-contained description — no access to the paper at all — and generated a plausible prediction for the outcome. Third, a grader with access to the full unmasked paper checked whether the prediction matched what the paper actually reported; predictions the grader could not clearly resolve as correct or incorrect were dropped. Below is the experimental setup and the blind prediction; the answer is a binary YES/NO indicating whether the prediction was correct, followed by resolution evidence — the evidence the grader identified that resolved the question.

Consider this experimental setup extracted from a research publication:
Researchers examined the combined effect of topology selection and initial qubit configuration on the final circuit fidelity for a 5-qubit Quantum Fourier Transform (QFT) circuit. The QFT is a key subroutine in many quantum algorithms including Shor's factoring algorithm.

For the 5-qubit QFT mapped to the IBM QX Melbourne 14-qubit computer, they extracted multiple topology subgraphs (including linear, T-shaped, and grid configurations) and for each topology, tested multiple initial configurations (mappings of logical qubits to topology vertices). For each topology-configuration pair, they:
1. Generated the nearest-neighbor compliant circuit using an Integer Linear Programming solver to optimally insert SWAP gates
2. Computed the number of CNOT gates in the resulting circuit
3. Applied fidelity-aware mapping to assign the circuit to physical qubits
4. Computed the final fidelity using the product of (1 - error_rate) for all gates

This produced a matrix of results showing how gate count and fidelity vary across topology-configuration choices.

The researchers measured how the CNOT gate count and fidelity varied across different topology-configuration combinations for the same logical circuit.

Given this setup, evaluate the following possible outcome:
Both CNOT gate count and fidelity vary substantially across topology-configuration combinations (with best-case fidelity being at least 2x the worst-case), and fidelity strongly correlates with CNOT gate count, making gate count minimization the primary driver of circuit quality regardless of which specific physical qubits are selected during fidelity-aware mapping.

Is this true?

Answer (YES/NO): NO